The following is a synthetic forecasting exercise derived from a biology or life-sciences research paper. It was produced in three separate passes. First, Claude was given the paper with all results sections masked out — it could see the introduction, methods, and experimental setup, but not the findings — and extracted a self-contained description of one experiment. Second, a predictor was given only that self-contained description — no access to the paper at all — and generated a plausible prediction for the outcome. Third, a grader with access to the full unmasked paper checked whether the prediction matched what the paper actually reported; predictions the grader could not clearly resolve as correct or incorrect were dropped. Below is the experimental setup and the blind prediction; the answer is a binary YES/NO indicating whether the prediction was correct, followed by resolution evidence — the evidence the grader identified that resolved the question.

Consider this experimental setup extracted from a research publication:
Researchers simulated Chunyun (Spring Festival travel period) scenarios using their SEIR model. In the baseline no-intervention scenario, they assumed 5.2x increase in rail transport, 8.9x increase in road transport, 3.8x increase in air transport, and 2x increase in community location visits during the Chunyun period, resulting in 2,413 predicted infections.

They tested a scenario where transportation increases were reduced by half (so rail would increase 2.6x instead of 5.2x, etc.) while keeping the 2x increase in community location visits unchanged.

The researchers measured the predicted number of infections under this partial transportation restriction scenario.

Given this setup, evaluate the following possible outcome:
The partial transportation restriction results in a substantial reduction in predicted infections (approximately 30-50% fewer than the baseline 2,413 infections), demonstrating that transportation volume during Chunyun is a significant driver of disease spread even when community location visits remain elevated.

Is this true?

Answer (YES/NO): NO